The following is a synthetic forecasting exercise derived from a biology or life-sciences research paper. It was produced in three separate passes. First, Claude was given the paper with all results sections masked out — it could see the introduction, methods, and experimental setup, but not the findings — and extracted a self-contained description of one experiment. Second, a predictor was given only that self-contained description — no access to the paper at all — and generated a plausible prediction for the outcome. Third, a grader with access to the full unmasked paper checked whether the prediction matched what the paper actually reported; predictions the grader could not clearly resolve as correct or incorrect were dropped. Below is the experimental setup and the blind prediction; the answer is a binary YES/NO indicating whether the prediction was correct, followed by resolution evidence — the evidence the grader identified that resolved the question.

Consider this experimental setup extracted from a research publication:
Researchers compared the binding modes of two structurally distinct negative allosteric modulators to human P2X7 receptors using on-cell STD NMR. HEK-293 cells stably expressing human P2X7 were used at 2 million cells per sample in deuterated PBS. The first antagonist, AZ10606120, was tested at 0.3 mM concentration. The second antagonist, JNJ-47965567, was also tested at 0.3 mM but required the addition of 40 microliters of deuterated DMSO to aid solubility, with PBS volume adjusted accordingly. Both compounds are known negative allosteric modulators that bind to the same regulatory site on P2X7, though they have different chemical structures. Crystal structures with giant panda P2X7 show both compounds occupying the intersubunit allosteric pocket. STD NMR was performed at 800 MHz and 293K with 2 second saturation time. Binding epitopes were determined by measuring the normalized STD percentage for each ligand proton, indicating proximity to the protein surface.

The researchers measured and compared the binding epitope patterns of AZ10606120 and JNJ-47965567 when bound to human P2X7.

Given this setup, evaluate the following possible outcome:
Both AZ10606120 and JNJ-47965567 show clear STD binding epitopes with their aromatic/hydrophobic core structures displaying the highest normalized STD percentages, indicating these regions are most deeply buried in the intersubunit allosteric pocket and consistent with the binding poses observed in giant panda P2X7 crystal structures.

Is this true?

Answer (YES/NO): YES